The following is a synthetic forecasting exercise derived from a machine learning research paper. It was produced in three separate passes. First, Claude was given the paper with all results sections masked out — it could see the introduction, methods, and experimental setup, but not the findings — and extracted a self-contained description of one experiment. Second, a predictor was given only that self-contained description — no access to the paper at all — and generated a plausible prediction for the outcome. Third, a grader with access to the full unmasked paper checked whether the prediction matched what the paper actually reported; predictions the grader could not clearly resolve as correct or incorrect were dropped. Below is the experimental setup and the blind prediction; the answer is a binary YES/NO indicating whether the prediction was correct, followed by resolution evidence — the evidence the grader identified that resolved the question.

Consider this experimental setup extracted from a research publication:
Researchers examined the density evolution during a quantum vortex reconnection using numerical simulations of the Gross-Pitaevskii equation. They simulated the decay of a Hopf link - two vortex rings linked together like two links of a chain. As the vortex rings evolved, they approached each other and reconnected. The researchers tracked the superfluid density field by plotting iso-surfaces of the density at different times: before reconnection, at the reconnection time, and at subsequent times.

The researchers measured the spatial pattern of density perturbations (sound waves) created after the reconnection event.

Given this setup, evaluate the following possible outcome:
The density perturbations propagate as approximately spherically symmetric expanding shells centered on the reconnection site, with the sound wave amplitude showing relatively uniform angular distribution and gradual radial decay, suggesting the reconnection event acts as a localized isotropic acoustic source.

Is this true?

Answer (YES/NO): NO